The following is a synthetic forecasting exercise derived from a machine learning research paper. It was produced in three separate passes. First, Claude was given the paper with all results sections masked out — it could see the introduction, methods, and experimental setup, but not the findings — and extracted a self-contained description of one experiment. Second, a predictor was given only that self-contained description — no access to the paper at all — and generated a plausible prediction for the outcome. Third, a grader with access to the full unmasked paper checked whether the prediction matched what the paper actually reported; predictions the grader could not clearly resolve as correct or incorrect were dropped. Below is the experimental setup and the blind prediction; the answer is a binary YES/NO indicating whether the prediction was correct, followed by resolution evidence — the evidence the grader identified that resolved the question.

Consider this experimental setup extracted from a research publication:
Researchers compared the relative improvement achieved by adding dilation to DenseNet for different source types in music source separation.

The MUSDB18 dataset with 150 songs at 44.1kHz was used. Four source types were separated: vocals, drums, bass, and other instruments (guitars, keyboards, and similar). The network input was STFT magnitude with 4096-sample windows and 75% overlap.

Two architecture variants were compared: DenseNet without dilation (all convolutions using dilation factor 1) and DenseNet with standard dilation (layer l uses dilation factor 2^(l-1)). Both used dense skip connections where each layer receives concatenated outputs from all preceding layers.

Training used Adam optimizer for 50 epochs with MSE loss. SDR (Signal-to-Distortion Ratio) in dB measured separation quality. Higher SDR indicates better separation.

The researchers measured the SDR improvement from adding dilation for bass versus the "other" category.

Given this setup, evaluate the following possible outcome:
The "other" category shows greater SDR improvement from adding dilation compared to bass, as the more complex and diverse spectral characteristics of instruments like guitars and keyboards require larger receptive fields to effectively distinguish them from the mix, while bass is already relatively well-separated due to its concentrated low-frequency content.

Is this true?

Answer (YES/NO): YES